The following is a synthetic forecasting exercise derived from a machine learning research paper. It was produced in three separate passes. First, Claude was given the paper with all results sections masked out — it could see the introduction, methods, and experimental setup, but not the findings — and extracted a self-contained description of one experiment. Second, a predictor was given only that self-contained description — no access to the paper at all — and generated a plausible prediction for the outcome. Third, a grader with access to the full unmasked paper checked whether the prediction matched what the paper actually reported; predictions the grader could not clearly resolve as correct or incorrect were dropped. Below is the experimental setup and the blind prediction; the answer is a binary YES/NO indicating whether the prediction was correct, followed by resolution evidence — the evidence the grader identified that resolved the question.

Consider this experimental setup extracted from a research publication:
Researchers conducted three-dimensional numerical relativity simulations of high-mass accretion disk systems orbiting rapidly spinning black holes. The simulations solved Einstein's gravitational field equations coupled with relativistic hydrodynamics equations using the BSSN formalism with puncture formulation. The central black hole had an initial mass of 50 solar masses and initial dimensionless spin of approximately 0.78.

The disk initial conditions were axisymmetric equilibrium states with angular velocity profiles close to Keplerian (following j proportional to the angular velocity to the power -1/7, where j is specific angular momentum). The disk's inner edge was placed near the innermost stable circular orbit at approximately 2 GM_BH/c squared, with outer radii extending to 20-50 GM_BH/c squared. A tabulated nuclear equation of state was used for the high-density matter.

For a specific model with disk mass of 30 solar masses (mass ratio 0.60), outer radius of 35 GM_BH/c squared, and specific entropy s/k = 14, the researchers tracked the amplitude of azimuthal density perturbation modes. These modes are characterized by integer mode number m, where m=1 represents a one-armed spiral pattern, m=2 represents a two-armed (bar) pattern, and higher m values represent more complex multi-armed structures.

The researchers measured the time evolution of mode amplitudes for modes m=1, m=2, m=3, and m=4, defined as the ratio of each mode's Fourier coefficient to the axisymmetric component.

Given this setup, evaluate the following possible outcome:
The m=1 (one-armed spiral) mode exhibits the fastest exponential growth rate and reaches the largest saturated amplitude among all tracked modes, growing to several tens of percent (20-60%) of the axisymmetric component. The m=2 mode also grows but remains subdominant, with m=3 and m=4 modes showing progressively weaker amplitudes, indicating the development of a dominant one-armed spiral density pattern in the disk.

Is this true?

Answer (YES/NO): YES